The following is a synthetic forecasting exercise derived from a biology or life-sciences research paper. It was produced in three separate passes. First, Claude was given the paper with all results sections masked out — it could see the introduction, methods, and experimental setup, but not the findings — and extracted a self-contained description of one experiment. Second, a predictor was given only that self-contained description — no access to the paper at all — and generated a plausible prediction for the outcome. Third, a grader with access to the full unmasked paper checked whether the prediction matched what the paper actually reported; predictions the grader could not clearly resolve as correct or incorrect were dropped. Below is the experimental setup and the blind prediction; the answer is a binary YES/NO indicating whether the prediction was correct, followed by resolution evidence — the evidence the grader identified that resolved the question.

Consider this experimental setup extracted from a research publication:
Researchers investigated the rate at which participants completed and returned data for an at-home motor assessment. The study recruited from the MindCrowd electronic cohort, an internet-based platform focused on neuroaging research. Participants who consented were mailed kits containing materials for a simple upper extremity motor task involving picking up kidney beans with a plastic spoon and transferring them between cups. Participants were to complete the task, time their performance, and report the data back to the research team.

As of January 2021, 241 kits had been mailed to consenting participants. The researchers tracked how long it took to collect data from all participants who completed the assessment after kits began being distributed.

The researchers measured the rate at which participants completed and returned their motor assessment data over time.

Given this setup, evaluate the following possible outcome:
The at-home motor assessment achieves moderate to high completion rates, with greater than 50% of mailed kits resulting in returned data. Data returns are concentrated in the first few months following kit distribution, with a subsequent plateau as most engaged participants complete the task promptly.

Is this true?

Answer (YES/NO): YES